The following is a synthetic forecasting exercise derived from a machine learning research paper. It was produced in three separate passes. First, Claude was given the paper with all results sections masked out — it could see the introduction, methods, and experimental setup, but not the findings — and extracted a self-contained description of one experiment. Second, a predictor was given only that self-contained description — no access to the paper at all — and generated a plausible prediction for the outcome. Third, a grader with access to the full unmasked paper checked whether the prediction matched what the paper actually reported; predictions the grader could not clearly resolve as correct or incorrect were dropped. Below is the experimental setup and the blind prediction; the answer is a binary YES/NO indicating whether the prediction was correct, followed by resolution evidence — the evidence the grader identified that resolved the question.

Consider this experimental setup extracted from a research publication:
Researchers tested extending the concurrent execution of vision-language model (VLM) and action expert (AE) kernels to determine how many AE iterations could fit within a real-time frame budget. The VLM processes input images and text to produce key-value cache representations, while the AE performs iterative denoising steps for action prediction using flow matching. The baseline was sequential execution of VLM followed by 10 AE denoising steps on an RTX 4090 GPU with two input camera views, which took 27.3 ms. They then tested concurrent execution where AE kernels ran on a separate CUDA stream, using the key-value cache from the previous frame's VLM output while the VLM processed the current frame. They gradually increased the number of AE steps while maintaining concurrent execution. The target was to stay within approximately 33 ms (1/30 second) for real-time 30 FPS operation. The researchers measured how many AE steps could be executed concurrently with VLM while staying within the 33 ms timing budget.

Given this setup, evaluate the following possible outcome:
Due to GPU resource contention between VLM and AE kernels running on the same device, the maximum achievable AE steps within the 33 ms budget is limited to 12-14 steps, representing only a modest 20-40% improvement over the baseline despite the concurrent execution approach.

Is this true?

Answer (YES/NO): NO